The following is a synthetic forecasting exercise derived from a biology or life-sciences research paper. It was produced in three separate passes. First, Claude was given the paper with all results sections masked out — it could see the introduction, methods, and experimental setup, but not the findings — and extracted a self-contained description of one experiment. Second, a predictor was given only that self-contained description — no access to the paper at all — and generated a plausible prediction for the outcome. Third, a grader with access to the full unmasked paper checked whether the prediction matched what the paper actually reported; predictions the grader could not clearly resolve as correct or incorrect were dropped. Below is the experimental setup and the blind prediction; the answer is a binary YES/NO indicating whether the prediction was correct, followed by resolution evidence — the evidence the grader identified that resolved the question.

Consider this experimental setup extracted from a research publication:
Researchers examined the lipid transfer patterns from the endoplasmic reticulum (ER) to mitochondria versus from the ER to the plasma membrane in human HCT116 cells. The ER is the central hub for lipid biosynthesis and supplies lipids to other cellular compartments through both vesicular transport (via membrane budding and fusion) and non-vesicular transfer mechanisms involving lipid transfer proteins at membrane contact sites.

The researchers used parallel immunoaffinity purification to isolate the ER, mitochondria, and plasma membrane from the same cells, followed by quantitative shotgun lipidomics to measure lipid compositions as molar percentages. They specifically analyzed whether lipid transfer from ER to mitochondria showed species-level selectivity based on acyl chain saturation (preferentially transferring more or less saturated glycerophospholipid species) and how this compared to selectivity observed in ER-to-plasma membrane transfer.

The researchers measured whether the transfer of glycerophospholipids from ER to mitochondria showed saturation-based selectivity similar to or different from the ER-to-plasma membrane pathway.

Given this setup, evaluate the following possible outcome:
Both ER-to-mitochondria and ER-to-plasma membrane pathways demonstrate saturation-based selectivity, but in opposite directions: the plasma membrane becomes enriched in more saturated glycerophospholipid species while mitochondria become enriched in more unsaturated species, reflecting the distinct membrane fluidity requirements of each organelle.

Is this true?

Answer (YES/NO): NO